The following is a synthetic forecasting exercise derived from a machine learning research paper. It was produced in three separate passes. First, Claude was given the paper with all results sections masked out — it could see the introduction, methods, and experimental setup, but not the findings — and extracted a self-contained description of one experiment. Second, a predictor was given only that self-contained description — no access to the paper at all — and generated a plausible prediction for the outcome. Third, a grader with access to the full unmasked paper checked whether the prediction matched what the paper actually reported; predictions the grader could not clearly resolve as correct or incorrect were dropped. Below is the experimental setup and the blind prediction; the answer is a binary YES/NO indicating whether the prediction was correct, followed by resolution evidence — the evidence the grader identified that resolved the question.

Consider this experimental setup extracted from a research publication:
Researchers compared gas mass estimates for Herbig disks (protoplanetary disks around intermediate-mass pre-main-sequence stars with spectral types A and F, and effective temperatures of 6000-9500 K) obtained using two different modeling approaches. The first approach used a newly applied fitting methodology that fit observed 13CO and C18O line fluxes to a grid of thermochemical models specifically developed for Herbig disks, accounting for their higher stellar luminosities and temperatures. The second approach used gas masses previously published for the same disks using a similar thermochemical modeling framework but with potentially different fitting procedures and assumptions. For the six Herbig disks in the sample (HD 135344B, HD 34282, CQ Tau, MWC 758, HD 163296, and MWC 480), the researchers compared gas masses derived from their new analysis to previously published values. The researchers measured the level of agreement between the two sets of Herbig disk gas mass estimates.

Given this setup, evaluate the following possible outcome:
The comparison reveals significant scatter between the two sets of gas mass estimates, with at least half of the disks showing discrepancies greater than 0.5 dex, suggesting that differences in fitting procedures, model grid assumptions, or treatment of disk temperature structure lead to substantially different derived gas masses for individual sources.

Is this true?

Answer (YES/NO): NO